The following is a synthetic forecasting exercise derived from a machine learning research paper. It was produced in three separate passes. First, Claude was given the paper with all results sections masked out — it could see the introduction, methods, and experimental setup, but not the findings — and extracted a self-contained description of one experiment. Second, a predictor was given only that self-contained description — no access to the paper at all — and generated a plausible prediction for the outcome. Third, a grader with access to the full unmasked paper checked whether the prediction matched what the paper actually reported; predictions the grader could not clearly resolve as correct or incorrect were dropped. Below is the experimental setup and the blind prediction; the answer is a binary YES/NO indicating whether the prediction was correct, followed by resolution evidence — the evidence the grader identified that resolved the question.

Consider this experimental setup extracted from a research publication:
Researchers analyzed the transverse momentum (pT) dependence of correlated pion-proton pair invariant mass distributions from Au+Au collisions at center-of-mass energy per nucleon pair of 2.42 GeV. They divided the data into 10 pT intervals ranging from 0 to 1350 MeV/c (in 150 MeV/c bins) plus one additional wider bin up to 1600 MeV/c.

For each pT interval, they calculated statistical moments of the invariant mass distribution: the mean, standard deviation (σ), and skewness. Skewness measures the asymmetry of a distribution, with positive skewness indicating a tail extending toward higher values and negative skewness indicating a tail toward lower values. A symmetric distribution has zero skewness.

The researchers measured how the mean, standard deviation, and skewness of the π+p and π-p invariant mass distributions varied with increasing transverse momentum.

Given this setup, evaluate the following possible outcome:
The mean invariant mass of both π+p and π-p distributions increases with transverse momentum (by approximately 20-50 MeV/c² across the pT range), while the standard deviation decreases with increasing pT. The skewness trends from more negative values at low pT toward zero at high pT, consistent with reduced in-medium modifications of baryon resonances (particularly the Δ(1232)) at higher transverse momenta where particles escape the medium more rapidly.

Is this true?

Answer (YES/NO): NO